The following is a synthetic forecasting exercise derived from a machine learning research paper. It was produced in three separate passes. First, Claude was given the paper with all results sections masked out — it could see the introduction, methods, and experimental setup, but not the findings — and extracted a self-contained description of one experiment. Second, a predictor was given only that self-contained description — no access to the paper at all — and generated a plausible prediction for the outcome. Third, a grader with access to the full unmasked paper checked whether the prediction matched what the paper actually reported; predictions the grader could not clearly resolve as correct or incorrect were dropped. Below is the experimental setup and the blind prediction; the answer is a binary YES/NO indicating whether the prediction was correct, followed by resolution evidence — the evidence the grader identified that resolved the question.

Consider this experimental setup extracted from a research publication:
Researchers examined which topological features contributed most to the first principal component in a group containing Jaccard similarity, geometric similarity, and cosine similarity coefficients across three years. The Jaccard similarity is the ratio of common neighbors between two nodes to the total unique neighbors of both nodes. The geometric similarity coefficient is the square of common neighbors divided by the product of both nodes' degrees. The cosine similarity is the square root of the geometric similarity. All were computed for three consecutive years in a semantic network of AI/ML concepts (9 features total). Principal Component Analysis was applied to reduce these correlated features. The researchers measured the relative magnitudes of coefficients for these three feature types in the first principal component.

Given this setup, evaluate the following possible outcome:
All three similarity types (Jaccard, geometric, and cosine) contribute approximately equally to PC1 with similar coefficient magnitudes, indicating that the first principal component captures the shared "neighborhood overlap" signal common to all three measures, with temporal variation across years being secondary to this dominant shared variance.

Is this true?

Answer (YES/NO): NO